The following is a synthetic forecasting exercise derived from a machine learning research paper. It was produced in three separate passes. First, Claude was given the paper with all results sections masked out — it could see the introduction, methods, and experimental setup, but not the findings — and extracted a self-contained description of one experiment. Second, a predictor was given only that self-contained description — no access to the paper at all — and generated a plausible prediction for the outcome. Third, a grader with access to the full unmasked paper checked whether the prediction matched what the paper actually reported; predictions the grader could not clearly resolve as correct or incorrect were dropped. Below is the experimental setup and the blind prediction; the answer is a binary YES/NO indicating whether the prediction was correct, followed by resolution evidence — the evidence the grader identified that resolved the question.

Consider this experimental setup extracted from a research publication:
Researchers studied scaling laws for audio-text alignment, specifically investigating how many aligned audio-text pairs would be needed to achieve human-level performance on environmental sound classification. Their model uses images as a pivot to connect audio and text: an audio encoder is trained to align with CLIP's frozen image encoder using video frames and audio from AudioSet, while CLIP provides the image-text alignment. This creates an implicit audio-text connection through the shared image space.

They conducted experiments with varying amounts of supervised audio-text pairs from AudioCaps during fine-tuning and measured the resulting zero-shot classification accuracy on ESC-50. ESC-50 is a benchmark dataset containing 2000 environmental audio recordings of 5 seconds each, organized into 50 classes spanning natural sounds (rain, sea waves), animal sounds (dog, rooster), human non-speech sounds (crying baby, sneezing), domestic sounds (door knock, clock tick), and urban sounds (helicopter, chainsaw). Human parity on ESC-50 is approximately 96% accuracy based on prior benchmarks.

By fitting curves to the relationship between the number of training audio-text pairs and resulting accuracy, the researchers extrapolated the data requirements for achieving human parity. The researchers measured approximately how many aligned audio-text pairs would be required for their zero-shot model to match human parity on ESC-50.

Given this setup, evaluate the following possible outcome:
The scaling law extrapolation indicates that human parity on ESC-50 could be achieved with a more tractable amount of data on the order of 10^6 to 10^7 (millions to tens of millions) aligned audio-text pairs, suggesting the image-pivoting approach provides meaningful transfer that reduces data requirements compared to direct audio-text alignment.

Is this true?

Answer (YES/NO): YES